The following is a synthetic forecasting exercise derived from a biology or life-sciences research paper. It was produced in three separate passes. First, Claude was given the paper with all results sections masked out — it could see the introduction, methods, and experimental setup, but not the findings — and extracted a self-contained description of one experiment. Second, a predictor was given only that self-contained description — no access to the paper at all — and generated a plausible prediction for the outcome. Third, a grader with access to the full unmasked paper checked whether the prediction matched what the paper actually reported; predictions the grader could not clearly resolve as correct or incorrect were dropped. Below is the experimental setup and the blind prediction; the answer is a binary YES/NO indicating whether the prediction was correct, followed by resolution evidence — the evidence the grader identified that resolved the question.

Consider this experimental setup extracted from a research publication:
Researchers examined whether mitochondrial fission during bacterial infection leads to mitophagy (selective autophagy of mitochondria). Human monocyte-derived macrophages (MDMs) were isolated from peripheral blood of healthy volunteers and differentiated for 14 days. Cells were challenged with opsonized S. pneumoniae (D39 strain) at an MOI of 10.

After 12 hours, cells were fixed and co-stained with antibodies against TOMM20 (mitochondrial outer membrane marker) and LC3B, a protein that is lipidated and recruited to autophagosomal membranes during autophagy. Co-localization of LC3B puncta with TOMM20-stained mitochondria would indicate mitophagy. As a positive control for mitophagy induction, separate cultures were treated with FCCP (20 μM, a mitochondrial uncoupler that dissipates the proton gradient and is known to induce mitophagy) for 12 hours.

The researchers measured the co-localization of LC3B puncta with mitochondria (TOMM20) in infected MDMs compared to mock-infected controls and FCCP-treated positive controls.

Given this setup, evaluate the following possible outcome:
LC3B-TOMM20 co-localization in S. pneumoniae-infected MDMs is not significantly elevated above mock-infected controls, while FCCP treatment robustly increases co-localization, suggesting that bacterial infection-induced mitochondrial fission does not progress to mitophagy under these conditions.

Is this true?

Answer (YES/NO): YES